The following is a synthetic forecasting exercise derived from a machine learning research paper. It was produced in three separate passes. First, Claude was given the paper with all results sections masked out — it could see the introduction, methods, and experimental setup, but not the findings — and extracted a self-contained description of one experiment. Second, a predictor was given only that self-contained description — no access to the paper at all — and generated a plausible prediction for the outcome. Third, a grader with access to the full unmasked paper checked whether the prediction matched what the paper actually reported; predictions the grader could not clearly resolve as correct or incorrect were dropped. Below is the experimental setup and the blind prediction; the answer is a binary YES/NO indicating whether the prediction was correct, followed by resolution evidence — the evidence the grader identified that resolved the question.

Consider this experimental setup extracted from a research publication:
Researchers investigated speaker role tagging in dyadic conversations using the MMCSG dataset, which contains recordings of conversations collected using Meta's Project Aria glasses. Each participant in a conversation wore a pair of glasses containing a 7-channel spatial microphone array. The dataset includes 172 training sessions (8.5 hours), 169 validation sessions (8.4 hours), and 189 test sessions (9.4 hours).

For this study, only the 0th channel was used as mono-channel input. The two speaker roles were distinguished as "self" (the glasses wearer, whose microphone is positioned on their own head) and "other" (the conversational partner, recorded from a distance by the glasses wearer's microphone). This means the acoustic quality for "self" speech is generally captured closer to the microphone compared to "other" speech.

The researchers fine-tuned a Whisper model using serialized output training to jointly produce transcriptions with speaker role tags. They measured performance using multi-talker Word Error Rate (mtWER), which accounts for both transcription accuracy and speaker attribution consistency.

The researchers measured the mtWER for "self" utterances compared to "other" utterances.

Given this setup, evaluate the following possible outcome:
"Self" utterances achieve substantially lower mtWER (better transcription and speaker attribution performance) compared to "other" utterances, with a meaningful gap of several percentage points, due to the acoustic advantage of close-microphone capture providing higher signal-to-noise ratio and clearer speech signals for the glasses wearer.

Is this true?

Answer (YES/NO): YES